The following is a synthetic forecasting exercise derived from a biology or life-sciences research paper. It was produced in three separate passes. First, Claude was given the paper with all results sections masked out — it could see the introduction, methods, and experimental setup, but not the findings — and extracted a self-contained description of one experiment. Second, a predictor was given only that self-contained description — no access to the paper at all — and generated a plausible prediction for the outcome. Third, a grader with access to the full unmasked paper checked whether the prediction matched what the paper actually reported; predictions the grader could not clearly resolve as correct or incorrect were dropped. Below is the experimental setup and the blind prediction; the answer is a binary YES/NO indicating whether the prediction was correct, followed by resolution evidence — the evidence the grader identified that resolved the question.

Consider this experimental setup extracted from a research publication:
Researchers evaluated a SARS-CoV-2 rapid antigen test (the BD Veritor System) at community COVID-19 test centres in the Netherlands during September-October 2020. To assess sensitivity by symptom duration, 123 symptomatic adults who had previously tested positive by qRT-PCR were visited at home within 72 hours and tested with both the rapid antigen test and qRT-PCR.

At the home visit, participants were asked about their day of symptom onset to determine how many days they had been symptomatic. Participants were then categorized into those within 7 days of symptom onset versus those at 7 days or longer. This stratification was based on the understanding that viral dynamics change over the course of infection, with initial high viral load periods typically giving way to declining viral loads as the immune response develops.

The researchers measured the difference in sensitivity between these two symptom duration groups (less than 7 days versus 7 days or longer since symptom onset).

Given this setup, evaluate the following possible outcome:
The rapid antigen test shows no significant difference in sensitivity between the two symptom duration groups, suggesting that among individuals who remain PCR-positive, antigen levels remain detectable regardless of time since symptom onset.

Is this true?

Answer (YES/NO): NO